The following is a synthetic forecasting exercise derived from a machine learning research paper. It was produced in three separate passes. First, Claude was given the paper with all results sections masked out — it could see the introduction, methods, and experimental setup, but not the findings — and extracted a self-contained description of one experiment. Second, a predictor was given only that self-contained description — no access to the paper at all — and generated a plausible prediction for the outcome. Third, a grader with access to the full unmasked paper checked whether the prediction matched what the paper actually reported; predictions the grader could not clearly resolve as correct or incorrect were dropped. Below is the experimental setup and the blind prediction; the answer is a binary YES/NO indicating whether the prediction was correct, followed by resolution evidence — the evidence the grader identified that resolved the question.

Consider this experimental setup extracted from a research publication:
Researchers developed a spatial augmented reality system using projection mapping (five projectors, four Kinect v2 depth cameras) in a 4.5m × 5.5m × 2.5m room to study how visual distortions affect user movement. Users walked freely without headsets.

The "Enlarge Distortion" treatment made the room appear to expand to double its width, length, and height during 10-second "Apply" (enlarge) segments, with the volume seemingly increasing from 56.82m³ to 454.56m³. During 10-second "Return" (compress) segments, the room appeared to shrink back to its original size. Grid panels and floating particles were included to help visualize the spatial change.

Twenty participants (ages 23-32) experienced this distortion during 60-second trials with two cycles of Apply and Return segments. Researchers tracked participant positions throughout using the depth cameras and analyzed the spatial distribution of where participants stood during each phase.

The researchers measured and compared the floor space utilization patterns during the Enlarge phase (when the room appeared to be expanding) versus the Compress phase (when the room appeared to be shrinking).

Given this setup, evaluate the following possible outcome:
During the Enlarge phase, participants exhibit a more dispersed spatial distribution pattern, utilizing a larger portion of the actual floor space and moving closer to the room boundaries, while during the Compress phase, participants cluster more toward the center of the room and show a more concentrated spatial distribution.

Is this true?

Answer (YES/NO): YES